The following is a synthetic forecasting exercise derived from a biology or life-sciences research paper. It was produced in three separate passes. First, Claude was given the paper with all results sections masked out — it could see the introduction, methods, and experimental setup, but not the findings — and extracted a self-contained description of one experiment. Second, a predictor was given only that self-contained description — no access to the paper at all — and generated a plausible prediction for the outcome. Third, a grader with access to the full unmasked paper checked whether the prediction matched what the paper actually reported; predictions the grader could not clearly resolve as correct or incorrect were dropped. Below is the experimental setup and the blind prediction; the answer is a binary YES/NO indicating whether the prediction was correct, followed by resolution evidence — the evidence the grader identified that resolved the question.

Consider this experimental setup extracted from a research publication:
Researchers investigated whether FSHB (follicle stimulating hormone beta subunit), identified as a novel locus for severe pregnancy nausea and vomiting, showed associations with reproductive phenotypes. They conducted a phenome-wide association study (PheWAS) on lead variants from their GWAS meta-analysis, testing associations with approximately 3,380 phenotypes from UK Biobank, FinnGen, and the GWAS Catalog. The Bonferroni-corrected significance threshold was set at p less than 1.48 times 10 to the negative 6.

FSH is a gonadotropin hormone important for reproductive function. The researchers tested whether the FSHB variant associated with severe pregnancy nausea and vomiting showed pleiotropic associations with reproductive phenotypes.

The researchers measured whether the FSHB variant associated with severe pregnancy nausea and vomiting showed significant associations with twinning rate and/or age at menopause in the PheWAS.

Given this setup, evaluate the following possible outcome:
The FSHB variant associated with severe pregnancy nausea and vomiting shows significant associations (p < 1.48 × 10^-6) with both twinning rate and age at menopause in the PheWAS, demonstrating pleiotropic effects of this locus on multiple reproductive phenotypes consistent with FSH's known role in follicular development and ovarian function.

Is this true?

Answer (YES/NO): NO